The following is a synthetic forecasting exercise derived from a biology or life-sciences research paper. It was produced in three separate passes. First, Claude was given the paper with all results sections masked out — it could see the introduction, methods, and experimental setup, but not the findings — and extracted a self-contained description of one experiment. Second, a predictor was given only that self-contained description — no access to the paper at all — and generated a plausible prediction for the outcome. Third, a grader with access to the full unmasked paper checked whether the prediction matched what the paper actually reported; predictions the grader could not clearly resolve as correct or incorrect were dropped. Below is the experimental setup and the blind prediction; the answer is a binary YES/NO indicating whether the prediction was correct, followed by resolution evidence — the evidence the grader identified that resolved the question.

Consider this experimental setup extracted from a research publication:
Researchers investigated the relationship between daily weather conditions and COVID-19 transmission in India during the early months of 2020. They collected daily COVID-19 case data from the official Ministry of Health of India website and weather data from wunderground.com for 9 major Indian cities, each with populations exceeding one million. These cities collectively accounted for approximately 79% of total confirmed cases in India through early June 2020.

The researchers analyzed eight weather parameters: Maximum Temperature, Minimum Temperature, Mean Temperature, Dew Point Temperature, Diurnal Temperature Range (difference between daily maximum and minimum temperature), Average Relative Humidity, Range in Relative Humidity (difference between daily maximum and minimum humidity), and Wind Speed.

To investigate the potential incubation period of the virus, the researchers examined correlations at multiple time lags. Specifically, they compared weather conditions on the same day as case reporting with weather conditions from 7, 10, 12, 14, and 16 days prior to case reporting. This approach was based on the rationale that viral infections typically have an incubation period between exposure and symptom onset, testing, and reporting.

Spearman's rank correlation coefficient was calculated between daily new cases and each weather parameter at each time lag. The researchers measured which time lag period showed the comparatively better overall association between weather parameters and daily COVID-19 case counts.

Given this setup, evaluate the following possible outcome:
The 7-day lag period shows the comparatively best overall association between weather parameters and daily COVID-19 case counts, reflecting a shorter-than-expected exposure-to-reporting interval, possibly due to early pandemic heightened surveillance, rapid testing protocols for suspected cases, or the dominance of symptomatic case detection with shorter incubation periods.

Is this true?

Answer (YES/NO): NO